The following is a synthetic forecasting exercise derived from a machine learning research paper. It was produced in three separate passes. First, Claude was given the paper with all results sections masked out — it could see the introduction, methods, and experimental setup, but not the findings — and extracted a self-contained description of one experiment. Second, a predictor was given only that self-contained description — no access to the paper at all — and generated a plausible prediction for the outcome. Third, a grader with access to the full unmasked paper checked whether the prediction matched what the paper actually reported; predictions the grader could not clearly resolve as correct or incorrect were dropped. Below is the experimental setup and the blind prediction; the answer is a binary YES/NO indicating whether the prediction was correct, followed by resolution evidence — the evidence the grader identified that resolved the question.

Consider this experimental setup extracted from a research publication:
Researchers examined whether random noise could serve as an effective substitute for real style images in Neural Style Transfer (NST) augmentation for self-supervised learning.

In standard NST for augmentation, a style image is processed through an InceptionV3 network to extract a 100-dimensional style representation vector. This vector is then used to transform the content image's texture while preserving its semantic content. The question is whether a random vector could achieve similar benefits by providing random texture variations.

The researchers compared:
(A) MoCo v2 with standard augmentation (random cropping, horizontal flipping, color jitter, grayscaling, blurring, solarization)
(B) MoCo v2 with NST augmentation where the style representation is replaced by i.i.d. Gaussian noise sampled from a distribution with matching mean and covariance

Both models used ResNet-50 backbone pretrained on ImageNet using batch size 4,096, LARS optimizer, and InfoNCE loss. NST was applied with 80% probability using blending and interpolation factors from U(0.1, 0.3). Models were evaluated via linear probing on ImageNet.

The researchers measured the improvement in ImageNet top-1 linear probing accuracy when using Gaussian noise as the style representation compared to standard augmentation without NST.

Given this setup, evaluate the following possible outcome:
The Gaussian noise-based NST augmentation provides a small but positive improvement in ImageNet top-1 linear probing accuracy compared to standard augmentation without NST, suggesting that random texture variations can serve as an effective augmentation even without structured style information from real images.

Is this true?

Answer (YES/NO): YES